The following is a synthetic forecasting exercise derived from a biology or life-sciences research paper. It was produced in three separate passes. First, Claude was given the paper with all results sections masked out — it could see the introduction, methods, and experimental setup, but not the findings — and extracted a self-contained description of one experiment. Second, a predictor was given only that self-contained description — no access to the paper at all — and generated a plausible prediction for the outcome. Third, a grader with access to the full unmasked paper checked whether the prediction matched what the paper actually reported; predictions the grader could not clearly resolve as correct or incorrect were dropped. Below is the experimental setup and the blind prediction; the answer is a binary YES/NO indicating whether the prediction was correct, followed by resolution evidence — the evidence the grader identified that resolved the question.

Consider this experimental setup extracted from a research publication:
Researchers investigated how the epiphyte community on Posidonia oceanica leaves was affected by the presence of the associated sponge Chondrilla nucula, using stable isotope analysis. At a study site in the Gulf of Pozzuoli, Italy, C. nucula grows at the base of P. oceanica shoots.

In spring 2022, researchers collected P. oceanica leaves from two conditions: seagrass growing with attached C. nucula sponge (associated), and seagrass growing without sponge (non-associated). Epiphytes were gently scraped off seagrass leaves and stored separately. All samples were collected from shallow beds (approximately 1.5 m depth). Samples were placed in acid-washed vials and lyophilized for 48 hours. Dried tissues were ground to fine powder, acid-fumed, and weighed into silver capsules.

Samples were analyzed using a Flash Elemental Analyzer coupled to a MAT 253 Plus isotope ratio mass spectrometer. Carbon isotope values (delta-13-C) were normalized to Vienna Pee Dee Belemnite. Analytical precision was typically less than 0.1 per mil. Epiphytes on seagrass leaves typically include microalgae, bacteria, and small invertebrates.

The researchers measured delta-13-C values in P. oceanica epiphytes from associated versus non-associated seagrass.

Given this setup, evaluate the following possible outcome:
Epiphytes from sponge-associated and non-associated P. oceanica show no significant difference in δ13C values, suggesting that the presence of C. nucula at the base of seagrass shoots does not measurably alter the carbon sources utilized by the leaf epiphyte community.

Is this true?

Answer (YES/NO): YES